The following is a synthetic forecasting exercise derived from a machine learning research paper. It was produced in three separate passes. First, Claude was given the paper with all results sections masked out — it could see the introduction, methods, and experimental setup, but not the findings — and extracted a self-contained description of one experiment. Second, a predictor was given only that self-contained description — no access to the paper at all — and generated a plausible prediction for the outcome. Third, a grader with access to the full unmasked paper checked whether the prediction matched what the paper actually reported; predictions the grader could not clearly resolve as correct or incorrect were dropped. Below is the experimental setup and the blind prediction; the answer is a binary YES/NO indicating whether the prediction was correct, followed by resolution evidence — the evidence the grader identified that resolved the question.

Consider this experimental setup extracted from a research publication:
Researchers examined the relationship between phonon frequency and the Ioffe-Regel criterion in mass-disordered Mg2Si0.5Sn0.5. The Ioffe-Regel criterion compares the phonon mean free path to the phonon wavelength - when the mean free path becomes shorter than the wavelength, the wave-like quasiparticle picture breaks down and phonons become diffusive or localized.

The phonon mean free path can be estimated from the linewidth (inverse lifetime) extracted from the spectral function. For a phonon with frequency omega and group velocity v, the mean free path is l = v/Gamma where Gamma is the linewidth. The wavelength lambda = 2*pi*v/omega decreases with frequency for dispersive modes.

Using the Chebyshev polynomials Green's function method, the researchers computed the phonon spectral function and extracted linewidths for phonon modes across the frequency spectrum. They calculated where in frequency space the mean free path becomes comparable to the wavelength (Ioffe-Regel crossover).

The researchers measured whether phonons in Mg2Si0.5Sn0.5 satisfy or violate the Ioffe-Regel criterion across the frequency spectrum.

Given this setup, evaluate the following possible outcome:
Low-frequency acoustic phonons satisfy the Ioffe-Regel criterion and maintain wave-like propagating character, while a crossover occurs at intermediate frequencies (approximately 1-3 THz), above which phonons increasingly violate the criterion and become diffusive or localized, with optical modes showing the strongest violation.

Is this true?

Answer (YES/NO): NO